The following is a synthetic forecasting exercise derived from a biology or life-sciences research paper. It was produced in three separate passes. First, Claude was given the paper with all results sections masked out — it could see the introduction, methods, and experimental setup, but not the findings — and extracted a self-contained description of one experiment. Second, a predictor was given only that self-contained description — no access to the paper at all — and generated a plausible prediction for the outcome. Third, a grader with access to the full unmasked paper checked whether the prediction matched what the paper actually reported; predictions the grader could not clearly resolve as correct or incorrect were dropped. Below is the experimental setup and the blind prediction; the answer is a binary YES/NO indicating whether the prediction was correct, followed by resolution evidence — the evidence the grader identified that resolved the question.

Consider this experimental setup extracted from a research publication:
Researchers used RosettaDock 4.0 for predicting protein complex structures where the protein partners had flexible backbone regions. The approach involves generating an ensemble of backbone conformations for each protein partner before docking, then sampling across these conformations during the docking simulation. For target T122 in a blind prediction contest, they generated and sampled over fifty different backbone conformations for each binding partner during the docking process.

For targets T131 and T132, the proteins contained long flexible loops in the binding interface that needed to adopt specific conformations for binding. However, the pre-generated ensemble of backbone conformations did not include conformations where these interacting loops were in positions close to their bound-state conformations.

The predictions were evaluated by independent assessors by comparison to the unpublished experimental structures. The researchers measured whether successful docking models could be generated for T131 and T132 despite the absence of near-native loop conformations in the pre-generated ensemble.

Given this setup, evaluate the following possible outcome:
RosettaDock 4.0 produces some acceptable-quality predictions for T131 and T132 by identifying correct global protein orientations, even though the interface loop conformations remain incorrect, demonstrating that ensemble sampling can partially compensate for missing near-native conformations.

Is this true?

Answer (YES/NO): NO